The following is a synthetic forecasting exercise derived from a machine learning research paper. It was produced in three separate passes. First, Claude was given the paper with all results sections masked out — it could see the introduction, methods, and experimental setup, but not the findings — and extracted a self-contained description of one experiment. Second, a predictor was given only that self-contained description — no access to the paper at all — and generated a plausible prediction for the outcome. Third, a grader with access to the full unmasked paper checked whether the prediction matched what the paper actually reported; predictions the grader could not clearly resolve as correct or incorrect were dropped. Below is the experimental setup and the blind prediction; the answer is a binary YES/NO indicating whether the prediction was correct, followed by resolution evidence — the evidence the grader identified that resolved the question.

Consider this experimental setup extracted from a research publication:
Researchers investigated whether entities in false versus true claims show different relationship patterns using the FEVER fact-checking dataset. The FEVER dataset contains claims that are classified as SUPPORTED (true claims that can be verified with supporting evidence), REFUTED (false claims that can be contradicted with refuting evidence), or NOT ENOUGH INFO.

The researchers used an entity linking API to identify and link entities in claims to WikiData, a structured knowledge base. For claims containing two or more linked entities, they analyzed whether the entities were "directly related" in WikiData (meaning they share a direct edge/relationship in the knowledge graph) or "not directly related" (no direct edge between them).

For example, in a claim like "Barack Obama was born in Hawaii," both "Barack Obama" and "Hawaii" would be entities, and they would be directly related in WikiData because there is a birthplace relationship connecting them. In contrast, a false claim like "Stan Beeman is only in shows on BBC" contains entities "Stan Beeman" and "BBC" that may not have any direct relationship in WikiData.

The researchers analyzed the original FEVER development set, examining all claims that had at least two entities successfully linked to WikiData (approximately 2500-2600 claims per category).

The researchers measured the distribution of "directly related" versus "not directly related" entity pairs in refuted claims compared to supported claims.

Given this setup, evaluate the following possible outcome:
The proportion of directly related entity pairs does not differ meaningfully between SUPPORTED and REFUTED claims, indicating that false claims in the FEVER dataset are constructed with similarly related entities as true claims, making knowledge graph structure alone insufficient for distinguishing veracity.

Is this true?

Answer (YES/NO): NO